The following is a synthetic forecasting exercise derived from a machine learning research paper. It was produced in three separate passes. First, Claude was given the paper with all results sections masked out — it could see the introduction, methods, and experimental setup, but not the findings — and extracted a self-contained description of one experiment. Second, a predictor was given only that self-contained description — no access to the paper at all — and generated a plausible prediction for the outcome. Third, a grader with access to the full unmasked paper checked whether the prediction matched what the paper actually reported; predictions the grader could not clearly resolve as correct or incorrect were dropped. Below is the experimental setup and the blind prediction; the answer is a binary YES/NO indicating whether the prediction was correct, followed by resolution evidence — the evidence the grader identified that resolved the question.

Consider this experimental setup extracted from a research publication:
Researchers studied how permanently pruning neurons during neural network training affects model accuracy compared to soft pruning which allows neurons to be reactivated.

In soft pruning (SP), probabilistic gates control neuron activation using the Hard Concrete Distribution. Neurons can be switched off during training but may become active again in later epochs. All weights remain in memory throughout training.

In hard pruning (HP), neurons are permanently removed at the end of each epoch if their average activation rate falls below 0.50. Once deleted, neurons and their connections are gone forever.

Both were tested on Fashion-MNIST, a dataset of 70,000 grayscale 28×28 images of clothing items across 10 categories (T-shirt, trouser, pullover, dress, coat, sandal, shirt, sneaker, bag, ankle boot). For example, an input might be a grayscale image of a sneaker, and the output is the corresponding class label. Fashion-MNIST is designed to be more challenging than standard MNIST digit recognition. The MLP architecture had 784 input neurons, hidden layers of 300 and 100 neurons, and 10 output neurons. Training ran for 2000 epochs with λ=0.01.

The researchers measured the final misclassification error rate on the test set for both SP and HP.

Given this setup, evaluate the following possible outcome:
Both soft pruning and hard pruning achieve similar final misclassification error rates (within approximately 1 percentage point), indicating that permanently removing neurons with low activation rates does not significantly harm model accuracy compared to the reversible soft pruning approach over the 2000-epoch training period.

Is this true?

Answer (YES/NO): YES